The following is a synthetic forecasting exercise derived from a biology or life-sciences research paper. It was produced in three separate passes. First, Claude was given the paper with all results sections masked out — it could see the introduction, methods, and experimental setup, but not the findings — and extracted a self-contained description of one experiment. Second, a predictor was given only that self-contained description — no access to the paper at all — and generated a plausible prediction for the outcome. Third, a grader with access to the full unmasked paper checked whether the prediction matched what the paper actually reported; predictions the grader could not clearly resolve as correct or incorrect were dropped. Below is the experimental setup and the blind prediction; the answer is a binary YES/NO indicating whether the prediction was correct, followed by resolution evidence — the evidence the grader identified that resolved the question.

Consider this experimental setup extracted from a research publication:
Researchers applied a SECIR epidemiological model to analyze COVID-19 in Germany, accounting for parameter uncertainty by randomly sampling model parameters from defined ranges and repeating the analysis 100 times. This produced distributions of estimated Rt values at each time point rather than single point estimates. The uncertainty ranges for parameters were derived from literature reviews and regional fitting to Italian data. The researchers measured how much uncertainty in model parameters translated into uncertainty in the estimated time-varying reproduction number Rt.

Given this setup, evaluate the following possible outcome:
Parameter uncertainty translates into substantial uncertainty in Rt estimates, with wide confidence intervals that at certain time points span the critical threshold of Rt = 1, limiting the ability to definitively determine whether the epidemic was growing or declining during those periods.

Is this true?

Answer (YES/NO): NO